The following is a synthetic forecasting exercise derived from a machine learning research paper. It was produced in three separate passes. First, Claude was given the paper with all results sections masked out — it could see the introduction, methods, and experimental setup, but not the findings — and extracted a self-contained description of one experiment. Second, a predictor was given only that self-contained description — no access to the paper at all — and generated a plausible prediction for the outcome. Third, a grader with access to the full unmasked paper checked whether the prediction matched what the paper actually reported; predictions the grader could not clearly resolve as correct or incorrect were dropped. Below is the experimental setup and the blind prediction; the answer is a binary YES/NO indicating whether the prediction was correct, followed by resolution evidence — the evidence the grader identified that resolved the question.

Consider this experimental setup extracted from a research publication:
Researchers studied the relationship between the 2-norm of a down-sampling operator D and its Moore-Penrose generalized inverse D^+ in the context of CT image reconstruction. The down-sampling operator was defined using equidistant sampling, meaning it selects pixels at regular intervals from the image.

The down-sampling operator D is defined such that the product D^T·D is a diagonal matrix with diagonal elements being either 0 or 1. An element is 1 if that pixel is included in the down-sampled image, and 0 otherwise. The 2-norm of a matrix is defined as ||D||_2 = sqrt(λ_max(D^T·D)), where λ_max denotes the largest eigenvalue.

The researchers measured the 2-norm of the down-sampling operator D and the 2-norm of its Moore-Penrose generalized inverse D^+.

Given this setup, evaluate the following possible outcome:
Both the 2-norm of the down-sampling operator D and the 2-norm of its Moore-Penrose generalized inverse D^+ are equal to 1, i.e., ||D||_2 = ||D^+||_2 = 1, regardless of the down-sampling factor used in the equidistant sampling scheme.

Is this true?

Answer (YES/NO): YES